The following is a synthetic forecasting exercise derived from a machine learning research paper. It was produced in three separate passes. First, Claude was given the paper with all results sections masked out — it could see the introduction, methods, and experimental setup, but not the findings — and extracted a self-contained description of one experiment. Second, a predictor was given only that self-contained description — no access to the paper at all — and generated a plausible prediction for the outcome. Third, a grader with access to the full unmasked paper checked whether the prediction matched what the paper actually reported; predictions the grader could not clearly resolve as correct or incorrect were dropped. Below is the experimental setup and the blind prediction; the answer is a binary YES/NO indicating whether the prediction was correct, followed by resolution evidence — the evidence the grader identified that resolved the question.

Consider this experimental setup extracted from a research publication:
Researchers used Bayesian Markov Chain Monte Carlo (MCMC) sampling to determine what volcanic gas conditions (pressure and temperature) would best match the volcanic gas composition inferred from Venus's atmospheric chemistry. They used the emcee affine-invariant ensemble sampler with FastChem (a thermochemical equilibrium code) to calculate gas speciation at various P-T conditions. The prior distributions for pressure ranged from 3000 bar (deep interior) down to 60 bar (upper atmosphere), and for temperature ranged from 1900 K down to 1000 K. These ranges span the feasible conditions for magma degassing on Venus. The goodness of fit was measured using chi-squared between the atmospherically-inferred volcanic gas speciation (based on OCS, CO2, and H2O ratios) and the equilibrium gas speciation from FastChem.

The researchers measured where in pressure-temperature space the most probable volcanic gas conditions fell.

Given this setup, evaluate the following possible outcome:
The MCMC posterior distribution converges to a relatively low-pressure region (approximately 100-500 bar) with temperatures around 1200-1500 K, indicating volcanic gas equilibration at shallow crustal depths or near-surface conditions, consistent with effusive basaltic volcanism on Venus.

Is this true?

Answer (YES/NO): NO